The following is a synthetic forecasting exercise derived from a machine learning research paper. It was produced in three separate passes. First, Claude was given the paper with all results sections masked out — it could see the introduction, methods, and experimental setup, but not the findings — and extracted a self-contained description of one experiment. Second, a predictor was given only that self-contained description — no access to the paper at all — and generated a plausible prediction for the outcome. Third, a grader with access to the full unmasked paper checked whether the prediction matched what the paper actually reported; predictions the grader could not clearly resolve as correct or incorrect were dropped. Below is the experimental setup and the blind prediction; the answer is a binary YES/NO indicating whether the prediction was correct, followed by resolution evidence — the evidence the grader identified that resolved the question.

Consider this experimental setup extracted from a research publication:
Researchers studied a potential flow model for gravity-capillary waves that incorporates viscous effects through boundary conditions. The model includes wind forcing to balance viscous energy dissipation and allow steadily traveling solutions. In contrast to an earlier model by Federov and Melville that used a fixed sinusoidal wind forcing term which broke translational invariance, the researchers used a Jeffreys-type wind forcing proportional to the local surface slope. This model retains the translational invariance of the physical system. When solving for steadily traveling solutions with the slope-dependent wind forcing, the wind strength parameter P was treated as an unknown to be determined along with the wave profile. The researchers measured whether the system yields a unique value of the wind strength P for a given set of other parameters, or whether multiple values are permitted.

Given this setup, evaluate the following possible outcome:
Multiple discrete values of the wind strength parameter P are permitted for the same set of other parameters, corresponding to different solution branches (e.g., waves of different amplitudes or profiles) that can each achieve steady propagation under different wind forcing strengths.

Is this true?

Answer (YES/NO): NO